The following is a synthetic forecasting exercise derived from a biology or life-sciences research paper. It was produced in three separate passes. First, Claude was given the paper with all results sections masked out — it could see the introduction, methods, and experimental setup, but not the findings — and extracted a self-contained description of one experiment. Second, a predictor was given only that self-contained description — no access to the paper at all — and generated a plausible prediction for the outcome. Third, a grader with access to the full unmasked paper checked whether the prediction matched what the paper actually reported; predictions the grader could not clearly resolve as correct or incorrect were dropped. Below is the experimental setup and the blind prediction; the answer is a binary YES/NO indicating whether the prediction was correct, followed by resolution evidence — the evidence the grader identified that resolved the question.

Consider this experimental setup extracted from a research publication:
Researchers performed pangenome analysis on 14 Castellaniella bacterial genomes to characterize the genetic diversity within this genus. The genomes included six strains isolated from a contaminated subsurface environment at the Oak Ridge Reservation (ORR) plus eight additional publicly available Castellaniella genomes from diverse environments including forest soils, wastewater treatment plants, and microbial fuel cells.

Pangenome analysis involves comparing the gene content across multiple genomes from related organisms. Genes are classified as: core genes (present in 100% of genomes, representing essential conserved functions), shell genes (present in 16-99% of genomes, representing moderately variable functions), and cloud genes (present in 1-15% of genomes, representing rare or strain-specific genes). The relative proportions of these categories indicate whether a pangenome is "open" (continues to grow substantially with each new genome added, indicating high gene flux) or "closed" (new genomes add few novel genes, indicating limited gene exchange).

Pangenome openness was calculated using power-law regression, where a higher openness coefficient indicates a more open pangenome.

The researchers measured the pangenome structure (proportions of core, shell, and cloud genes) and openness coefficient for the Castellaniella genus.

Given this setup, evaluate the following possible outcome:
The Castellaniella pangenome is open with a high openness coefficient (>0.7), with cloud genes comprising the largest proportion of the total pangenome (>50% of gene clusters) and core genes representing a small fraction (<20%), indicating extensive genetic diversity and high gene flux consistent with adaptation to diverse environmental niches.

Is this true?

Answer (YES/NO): NO